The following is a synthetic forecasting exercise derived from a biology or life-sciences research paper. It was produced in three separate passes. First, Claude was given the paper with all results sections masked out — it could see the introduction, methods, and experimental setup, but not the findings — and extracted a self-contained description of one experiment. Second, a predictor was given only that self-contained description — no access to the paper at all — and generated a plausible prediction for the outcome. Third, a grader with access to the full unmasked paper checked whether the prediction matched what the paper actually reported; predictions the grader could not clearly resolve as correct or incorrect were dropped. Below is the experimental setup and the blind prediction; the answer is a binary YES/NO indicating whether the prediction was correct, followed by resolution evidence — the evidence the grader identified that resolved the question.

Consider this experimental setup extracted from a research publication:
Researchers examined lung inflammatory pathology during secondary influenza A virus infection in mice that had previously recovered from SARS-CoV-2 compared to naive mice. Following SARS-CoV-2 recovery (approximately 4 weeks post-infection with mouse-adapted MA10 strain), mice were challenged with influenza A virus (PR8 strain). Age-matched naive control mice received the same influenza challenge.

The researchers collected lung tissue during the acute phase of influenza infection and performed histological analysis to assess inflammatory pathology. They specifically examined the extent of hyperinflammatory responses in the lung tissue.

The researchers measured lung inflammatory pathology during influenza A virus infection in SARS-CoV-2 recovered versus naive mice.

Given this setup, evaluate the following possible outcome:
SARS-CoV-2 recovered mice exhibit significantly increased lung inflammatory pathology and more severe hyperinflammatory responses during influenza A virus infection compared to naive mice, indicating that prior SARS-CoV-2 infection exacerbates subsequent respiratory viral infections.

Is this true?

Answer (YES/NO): NO